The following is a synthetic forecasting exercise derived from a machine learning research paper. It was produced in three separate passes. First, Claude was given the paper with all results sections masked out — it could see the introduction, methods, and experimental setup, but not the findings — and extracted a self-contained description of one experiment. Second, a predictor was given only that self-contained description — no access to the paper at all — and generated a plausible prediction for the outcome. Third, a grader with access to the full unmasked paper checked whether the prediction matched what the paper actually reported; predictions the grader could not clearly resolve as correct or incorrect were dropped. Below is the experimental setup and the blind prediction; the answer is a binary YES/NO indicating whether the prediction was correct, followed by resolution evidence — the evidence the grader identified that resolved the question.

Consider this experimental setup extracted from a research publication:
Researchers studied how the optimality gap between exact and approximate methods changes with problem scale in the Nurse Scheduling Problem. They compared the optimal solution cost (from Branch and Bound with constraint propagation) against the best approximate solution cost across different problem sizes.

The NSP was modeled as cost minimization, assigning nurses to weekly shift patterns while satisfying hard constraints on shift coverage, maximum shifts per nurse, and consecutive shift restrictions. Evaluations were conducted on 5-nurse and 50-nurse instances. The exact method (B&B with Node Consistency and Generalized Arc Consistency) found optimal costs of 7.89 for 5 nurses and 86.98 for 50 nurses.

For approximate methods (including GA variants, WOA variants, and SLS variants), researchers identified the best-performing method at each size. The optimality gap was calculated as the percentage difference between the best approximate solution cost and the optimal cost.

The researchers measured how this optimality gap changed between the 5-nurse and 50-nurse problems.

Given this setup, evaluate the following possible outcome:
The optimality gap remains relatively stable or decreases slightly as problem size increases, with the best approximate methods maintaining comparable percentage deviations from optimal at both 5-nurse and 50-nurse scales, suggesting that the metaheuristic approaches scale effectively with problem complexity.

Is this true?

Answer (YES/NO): NO